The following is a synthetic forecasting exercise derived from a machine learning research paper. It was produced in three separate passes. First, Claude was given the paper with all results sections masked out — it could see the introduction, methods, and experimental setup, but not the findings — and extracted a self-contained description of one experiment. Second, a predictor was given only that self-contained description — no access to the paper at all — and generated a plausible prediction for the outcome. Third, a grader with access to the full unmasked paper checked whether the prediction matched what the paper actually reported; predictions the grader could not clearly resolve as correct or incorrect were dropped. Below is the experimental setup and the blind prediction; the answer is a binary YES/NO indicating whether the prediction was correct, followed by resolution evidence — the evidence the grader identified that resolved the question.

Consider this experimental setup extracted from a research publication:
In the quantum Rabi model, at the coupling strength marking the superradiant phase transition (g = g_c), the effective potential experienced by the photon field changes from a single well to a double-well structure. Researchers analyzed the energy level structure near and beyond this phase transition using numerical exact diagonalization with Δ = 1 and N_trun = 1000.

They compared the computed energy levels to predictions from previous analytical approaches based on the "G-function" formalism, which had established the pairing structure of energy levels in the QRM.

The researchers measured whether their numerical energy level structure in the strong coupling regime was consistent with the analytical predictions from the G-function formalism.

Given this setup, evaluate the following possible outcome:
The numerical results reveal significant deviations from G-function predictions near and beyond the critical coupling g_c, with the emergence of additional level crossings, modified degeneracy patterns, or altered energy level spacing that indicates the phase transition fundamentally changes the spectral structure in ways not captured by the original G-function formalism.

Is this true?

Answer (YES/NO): NO